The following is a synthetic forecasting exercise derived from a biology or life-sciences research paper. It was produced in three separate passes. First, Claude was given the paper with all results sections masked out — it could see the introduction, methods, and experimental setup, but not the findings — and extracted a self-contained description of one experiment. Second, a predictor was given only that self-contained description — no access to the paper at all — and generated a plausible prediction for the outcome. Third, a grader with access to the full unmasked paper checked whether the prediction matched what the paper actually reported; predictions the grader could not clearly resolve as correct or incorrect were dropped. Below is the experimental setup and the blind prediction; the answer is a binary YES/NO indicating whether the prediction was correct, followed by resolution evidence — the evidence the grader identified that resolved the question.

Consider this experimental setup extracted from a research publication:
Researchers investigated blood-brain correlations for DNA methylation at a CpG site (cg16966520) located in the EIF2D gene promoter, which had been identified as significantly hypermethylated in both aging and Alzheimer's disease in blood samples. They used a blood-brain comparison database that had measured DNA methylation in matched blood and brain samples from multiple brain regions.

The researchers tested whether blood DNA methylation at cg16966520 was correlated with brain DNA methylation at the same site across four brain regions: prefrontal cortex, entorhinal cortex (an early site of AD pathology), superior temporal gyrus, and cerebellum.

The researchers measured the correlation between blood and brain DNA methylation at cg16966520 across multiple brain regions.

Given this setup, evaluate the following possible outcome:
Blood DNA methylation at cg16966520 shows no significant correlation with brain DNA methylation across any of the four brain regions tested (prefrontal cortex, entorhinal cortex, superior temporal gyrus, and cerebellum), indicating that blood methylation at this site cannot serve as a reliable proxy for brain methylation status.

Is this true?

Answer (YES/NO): NO